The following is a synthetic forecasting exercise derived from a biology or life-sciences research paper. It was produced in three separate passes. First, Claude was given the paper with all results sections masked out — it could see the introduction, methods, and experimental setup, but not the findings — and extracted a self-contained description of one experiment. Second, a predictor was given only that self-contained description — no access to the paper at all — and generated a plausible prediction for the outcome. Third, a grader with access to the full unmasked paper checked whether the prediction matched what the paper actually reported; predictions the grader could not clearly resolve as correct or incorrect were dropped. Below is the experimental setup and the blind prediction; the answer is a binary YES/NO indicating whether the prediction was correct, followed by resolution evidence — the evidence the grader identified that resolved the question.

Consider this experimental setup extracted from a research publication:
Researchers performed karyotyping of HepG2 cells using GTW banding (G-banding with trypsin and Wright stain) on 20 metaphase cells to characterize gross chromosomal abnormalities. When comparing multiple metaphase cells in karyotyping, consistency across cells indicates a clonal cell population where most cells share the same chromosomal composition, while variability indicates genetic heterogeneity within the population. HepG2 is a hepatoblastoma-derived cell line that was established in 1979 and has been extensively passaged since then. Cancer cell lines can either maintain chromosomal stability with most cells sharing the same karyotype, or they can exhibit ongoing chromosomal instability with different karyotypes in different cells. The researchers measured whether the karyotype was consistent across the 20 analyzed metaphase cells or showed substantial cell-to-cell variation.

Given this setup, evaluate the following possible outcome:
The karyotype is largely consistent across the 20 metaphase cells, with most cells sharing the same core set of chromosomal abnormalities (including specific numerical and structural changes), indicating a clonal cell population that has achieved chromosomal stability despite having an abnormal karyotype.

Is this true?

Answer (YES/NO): NO